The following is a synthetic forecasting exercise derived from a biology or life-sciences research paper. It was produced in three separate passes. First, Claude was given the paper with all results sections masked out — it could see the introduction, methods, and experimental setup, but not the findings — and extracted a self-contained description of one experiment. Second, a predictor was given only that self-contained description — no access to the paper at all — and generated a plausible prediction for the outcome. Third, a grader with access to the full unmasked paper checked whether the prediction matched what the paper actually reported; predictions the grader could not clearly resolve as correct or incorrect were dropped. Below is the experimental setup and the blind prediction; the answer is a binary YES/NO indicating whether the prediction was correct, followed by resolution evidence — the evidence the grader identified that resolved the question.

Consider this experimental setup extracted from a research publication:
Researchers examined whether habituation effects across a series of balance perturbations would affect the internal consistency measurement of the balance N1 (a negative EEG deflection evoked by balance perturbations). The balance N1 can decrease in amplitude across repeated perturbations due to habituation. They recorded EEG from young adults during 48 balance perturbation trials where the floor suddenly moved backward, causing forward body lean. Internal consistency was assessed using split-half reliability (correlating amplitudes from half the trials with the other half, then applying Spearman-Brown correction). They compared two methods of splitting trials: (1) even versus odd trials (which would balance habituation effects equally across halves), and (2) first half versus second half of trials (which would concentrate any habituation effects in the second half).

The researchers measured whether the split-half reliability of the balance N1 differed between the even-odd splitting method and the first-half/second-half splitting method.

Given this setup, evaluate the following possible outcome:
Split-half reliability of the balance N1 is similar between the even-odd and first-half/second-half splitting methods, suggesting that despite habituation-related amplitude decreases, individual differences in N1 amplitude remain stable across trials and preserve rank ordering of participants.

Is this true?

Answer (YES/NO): YES